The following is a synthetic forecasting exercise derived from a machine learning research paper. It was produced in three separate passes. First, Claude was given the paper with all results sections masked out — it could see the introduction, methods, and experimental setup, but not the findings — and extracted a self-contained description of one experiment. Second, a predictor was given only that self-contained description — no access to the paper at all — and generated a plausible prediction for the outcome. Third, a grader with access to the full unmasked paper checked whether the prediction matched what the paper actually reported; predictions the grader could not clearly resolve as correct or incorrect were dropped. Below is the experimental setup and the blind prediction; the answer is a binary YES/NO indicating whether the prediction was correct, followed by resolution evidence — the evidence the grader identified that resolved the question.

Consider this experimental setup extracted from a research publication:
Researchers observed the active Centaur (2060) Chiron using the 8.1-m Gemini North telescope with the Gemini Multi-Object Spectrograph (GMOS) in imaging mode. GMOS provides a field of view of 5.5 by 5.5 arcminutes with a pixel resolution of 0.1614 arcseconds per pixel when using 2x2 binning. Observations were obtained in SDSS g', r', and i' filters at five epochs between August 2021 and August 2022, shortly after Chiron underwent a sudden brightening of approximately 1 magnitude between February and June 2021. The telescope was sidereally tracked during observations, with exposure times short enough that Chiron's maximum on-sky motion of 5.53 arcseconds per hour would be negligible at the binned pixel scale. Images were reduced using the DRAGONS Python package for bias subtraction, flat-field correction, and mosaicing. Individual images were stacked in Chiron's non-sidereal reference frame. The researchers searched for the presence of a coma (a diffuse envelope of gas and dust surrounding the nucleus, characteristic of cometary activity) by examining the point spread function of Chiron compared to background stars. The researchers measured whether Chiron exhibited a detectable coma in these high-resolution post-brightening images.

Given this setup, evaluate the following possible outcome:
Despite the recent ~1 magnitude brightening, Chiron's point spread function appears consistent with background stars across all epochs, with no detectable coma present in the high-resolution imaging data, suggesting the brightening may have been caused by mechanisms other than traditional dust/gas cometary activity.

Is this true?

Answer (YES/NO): NO